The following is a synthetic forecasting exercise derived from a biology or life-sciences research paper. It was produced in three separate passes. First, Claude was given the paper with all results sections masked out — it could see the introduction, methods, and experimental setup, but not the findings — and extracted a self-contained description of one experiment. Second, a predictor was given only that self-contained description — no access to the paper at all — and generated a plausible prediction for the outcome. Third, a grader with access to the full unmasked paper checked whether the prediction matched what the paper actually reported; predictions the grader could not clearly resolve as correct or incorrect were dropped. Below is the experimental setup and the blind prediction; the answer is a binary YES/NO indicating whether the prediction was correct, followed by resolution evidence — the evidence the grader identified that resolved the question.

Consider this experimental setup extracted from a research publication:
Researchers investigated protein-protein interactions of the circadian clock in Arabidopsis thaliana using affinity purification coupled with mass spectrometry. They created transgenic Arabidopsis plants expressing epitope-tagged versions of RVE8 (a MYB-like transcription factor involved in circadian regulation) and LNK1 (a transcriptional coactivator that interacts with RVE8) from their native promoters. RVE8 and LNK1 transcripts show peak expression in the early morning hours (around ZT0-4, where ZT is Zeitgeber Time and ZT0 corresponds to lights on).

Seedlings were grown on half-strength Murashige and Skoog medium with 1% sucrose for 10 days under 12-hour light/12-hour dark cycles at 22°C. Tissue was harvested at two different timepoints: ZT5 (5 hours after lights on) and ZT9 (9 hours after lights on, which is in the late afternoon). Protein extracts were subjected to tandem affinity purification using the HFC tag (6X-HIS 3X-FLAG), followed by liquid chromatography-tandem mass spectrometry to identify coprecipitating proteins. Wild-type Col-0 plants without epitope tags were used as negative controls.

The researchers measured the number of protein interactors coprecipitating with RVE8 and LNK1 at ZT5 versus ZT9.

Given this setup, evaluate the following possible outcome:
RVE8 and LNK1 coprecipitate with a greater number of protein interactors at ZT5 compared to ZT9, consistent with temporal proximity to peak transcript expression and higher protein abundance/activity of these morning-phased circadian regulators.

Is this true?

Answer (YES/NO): NO